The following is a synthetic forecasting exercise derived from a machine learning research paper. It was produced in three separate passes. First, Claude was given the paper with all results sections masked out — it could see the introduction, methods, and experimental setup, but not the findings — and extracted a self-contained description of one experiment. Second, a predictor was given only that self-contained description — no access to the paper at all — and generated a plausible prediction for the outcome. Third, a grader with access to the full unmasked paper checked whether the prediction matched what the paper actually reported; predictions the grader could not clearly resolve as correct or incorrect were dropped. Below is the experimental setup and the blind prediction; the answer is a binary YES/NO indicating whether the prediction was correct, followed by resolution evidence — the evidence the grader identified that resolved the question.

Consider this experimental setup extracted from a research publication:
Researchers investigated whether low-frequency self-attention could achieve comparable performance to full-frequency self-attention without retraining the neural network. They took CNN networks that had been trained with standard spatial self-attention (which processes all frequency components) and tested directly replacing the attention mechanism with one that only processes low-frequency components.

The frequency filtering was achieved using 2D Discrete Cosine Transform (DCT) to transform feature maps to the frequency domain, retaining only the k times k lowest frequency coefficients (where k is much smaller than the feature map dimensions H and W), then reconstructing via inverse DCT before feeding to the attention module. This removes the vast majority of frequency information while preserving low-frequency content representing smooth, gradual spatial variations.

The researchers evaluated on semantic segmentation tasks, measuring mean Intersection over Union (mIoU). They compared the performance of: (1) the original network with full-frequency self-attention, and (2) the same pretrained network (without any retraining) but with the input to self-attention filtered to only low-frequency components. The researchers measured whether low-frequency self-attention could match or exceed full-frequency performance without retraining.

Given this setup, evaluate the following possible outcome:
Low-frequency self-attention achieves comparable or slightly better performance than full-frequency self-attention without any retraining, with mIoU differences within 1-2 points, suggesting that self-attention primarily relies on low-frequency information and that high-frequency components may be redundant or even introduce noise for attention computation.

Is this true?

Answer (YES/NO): YES